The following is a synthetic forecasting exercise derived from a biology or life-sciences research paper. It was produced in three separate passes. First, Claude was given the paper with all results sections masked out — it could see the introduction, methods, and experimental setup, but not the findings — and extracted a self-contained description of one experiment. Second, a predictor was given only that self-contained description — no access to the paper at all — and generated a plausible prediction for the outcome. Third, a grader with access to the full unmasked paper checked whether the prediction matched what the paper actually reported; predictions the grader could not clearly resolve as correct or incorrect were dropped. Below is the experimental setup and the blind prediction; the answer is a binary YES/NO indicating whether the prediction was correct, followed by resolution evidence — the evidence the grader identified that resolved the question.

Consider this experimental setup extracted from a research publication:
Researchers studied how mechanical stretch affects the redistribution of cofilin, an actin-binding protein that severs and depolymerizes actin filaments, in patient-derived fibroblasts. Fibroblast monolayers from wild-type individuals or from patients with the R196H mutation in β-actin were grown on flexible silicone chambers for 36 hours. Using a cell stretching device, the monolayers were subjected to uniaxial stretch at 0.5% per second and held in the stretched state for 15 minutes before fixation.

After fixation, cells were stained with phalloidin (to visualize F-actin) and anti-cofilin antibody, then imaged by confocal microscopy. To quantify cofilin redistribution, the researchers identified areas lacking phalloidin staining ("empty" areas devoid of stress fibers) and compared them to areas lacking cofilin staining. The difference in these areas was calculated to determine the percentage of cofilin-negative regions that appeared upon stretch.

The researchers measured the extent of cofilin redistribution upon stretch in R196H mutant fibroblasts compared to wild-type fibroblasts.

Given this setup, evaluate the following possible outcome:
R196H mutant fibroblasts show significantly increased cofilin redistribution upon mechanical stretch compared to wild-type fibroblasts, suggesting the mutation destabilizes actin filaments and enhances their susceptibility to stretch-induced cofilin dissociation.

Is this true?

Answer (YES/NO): YES